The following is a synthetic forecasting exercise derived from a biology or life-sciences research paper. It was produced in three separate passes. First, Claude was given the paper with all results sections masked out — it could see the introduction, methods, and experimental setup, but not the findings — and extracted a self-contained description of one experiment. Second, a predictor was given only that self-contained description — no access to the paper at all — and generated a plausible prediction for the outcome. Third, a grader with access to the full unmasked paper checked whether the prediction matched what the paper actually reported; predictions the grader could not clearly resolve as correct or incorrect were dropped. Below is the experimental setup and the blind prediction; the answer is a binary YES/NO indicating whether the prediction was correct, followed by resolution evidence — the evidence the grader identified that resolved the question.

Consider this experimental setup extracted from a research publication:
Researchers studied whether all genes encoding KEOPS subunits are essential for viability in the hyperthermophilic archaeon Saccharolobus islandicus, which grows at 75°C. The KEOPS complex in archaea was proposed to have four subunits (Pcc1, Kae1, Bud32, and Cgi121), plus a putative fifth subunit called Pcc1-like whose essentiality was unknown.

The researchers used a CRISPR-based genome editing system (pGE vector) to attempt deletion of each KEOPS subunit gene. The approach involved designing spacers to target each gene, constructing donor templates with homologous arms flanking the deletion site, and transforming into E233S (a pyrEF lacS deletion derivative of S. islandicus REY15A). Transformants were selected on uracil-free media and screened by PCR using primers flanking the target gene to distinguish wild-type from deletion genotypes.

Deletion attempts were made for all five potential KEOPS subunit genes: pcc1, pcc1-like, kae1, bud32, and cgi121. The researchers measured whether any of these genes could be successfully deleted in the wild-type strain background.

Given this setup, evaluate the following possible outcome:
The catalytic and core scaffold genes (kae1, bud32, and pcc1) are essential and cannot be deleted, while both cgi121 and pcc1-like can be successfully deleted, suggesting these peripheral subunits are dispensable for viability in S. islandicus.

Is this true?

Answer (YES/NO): NO